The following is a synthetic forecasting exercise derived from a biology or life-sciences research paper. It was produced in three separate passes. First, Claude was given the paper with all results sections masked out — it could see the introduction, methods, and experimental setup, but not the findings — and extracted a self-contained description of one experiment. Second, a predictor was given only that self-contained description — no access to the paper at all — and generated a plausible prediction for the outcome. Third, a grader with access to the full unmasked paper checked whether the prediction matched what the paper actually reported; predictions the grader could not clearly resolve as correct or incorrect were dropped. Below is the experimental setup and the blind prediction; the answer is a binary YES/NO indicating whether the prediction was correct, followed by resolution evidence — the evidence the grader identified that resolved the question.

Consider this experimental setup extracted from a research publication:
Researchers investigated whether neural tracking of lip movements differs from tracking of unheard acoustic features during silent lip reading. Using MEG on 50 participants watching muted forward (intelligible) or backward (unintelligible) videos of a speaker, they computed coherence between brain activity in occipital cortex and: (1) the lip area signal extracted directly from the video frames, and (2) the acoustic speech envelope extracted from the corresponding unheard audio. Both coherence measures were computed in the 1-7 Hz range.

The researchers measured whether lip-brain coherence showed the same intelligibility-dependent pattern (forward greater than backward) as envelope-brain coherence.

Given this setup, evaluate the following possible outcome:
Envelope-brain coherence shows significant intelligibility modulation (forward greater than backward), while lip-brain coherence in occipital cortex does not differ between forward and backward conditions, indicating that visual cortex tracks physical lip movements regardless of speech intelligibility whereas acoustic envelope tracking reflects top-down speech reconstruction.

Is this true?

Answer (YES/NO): YES